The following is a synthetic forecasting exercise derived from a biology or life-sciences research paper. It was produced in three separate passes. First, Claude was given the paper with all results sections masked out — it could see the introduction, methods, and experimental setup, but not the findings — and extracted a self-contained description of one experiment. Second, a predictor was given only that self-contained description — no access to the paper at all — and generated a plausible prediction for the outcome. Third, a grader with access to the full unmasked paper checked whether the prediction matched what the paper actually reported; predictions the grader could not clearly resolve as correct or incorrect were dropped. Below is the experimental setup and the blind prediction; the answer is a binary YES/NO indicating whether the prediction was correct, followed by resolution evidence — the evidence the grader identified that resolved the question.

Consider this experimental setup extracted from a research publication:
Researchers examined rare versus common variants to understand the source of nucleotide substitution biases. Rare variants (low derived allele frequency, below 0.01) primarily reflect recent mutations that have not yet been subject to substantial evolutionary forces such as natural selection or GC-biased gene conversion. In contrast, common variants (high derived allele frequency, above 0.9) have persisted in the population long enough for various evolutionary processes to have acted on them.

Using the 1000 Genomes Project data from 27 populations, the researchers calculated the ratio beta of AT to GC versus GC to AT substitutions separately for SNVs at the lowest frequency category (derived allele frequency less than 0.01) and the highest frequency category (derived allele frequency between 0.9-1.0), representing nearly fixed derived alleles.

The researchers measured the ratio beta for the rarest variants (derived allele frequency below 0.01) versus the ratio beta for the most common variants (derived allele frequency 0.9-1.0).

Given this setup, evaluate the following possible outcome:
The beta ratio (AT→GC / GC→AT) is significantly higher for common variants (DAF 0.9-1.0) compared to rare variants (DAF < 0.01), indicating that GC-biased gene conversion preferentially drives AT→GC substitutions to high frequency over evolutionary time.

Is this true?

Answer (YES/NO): YES